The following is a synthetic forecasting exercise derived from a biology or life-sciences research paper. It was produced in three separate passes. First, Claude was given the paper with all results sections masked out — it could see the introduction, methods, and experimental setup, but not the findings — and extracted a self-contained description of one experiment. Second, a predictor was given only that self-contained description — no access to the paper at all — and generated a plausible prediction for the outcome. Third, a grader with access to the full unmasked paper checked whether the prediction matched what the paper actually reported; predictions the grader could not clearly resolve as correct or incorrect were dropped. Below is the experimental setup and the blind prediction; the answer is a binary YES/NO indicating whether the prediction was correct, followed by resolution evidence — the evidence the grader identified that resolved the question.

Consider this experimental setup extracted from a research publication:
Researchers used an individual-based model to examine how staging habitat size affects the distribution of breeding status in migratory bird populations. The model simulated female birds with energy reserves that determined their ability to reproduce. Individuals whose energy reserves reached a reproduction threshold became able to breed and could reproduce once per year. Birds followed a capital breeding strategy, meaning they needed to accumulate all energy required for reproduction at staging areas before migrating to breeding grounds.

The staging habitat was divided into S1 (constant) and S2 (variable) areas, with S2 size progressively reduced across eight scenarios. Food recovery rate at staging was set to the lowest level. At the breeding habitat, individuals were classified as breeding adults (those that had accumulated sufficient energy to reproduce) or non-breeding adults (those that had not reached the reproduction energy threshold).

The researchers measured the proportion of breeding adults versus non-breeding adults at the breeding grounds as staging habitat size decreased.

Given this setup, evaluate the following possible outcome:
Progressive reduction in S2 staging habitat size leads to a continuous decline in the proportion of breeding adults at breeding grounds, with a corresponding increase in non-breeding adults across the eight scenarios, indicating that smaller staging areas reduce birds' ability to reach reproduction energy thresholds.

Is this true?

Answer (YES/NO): YES